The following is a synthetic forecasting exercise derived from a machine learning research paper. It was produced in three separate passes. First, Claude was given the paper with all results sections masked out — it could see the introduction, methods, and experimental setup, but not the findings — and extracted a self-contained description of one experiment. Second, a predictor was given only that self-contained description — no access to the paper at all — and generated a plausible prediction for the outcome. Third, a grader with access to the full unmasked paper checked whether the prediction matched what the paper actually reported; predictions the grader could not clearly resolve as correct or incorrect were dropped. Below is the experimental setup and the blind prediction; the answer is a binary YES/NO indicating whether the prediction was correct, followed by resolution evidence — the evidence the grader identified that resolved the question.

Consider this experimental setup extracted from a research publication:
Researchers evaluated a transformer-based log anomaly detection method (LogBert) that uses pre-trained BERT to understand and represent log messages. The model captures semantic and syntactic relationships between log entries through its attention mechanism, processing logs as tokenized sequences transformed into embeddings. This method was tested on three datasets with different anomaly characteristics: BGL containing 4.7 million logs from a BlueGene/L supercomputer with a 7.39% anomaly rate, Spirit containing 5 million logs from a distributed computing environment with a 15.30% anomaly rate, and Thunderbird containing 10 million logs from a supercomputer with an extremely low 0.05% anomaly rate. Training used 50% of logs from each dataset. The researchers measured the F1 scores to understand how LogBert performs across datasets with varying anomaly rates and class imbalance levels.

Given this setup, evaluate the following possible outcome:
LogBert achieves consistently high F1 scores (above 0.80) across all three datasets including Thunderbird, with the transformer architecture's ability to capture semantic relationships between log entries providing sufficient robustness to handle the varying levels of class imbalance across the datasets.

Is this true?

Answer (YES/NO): NO